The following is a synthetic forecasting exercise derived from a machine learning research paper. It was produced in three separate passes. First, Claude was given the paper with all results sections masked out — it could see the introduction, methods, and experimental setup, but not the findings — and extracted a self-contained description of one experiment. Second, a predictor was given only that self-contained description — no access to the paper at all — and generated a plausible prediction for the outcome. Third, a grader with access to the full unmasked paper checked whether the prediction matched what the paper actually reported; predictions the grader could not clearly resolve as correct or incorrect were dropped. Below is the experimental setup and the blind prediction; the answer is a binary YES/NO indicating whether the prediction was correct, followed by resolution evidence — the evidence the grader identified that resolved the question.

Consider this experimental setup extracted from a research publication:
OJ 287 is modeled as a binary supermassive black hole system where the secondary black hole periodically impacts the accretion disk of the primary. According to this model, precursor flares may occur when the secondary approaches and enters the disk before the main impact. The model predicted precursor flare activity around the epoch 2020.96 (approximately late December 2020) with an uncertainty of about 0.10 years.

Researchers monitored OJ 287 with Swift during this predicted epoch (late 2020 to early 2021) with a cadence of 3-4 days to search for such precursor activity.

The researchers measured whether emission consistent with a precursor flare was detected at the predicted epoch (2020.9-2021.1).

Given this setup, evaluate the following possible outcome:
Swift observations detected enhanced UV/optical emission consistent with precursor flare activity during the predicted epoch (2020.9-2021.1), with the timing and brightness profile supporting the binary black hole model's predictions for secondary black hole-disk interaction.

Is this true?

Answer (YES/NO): NO